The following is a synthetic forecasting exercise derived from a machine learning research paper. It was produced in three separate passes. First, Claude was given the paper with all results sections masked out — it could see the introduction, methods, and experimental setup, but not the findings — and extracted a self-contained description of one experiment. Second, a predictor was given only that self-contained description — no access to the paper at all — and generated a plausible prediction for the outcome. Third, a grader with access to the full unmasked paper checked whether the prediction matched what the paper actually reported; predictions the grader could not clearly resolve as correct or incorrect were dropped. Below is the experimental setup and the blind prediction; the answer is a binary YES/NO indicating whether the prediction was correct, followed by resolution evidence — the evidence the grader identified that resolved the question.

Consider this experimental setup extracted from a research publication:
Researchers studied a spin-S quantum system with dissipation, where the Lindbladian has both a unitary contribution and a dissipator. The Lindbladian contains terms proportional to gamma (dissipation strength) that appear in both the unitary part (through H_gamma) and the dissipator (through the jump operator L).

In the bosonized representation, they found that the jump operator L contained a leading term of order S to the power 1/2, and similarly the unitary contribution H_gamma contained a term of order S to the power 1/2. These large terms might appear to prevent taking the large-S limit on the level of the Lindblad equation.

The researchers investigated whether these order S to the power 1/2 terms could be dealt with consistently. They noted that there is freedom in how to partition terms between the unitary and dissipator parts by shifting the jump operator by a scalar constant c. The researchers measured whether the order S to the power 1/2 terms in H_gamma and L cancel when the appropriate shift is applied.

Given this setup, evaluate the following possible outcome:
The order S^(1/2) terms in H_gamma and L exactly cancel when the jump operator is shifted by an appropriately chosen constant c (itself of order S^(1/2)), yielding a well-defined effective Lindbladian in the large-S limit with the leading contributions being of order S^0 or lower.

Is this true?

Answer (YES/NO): YES